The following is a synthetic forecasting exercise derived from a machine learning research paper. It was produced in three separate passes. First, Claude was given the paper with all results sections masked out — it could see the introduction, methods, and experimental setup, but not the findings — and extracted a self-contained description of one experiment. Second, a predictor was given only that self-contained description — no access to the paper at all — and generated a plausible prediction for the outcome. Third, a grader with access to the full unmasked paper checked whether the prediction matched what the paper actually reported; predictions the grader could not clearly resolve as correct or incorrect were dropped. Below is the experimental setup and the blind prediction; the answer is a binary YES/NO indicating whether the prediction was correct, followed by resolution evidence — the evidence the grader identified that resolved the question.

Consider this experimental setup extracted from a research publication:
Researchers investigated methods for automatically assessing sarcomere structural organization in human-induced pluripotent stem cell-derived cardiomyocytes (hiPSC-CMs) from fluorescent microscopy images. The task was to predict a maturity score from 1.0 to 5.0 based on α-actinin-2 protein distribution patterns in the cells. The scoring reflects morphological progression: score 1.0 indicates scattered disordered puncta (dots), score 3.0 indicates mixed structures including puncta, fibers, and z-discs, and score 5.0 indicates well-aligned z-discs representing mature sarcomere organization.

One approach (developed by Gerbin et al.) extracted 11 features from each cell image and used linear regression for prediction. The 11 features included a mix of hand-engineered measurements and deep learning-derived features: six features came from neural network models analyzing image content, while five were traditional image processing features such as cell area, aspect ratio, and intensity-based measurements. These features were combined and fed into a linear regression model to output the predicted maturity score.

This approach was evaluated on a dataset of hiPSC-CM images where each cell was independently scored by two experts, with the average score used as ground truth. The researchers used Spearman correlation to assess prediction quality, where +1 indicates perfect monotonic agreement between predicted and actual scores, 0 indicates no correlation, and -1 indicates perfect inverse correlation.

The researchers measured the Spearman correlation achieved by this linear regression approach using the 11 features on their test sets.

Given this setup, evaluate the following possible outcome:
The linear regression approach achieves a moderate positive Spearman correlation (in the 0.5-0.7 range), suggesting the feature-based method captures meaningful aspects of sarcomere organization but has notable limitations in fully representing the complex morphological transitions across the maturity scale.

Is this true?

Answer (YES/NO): YES